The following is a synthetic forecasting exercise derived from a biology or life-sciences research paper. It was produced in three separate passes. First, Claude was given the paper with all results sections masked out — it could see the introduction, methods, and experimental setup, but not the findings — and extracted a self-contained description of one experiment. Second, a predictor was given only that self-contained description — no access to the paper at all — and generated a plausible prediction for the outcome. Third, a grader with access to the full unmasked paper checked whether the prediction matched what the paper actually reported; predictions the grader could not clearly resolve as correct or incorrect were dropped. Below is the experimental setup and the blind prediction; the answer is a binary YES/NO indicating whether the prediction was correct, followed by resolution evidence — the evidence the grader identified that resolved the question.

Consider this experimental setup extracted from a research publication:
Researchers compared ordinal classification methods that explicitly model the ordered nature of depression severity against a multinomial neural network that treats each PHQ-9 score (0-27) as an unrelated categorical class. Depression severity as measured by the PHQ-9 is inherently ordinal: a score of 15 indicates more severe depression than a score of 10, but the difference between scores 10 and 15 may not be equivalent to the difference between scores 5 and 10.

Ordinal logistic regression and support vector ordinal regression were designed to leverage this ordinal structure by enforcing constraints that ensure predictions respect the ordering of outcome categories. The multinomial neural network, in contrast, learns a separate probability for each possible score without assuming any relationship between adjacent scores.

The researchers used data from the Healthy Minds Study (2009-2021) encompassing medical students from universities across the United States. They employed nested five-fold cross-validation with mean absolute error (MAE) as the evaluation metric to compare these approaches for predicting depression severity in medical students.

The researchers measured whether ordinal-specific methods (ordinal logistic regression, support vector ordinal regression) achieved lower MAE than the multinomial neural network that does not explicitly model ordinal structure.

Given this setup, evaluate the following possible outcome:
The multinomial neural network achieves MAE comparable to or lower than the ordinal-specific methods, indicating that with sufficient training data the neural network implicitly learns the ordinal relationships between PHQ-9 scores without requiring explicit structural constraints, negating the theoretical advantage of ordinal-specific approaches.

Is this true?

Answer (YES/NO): YES